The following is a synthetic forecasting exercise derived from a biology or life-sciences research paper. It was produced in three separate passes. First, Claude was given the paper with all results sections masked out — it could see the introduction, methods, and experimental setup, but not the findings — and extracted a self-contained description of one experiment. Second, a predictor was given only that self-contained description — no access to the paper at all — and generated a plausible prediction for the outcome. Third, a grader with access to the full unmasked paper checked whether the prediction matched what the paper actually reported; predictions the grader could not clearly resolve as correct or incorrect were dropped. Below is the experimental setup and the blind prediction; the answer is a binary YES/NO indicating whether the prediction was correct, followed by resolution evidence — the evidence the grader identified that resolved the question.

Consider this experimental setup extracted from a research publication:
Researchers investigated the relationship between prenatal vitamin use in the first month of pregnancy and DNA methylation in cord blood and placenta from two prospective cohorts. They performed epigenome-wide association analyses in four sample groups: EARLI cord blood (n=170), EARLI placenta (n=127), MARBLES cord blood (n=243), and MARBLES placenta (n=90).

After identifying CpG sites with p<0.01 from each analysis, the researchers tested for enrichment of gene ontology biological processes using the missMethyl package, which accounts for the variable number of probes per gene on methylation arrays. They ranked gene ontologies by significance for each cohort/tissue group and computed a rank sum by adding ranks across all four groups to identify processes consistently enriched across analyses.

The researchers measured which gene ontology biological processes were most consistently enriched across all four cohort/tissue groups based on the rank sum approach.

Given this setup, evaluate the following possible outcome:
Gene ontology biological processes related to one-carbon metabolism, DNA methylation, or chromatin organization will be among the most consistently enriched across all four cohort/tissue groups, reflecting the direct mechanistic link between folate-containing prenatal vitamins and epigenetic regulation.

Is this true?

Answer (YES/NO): NO